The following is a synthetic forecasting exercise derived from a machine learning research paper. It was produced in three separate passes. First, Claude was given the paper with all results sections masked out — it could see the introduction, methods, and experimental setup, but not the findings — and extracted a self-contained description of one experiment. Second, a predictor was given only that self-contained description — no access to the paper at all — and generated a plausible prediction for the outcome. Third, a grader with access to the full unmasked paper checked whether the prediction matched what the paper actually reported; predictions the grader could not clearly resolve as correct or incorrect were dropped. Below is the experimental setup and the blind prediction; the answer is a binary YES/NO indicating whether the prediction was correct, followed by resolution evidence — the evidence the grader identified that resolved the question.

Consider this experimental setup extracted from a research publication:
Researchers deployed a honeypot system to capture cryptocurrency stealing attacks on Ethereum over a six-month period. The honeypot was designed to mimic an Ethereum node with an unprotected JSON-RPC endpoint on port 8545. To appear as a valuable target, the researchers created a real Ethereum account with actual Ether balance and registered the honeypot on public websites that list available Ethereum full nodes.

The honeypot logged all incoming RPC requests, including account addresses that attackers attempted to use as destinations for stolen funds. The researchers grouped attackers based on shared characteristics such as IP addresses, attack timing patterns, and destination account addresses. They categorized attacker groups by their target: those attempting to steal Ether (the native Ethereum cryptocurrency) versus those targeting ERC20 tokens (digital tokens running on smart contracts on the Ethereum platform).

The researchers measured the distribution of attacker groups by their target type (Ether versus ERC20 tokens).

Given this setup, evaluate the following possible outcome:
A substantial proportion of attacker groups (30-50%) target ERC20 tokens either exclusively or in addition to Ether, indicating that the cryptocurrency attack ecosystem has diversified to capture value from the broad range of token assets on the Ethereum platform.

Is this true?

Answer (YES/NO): NO